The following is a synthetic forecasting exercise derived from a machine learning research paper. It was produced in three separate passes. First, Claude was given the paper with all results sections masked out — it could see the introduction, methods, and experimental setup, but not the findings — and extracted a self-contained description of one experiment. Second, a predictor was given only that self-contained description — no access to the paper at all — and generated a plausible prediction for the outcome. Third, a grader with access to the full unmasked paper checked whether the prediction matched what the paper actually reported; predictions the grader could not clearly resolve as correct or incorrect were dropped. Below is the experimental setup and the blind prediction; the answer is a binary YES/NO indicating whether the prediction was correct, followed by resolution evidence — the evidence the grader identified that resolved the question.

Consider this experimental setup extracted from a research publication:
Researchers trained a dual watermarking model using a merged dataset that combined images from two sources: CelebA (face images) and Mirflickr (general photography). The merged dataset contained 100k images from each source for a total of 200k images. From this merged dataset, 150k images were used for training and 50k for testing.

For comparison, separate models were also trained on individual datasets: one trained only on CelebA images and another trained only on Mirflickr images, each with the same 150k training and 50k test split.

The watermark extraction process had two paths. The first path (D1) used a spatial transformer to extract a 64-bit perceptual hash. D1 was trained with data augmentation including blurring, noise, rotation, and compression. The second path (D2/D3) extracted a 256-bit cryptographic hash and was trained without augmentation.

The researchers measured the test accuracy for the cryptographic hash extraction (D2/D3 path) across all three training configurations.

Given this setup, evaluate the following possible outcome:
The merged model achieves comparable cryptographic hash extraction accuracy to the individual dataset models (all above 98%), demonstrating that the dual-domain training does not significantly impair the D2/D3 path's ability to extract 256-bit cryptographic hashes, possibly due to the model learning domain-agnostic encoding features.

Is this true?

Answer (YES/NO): NO